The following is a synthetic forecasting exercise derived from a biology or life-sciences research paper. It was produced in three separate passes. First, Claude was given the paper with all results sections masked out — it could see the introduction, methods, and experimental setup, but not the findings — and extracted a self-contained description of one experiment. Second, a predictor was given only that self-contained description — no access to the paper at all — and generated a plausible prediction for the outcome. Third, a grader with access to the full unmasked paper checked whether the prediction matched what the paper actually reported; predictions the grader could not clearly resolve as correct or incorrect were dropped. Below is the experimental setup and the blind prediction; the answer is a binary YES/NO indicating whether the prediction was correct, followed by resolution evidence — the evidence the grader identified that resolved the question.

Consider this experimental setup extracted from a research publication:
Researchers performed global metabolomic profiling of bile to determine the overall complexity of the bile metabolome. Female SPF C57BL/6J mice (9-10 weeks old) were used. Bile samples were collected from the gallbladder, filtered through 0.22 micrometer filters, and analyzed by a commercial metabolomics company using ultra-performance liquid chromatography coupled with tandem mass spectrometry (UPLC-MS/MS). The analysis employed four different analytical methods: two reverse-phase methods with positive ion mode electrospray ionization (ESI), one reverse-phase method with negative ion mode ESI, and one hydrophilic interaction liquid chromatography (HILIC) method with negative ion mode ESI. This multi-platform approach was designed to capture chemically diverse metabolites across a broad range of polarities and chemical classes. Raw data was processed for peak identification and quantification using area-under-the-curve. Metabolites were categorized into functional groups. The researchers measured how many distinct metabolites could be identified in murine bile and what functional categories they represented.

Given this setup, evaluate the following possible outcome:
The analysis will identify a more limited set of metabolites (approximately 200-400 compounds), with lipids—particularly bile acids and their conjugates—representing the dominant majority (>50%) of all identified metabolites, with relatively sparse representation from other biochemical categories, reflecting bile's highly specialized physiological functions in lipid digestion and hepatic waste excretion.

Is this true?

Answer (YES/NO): NO